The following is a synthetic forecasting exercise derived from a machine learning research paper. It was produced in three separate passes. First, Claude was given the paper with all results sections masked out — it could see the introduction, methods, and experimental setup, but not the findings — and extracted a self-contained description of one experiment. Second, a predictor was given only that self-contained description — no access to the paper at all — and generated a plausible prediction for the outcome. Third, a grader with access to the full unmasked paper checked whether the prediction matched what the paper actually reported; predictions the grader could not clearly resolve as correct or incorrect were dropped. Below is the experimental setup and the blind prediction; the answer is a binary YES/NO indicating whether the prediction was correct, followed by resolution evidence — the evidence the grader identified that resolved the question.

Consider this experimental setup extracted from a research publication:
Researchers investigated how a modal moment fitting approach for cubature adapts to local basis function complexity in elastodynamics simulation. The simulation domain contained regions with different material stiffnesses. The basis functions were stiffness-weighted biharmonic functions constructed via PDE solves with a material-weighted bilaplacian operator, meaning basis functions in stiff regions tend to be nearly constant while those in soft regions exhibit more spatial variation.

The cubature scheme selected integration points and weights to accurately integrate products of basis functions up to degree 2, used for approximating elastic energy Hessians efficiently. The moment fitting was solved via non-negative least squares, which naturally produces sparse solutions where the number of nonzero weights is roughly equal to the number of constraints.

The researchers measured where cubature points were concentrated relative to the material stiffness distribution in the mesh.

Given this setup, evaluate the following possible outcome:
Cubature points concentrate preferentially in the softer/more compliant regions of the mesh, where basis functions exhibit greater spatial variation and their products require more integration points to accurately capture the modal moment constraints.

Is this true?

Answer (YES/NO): YES